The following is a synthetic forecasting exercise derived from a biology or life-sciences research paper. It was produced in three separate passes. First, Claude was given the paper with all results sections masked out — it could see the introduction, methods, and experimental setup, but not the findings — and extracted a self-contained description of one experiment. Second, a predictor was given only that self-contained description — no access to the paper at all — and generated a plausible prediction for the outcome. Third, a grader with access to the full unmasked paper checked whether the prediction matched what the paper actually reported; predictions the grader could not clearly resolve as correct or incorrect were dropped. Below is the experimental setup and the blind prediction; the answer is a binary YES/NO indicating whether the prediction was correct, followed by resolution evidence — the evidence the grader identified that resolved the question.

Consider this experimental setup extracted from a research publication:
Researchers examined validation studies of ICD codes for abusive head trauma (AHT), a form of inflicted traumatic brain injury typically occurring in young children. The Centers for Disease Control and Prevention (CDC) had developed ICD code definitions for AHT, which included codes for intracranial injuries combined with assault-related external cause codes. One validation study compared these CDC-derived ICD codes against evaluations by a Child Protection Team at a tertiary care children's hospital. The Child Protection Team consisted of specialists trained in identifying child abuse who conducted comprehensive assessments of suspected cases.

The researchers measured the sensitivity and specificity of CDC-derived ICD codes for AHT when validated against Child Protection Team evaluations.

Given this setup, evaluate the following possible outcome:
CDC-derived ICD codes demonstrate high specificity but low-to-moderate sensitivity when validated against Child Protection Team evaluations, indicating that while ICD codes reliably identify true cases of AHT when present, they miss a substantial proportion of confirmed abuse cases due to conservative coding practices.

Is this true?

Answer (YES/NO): NO